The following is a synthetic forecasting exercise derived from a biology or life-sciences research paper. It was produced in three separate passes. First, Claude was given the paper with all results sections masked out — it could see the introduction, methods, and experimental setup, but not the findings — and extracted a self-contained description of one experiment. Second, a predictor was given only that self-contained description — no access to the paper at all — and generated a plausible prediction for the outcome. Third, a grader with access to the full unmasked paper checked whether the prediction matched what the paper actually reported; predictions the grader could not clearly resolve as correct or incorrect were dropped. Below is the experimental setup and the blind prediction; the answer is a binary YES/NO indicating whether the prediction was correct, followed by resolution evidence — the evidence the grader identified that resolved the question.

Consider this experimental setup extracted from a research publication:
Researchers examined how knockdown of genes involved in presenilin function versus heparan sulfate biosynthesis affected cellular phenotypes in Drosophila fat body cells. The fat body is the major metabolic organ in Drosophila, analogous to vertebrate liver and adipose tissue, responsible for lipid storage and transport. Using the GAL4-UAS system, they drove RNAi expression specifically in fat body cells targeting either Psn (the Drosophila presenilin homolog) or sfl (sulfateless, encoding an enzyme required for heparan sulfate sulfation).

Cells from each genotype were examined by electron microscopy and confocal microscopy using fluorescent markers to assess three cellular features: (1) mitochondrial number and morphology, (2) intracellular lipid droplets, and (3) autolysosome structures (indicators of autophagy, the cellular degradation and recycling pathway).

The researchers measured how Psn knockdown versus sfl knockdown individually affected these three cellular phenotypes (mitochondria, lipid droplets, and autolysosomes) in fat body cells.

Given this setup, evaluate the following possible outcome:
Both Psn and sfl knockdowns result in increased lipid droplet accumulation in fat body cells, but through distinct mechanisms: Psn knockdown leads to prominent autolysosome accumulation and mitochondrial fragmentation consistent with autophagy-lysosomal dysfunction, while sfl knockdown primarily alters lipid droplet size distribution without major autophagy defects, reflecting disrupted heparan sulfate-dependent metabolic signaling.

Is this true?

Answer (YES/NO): NO